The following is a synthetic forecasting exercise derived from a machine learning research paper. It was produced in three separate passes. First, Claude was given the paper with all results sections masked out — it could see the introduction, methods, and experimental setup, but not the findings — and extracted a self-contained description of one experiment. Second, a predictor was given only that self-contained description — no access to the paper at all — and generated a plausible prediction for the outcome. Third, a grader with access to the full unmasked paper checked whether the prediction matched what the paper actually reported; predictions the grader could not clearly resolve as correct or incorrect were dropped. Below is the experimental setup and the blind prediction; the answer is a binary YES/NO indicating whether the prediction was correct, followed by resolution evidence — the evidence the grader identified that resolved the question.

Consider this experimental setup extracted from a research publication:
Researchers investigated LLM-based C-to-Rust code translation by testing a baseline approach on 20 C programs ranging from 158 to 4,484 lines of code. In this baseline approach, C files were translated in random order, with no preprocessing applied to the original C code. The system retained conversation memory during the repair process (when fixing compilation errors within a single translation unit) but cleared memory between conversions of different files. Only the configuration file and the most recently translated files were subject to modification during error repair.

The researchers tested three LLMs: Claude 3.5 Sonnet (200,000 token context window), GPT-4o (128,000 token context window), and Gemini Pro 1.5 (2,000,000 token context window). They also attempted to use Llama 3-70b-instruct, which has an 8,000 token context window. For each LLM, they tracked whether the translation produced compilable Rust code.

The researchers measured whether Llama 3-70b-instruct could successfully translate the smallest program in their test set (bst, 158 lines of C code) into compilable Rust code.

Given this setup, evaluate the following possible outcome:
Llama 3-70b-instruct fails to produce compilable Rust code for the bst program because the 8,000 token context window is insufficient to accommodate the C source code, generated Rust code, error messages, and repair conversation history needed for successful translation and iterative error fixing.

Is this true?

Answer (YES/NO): YES